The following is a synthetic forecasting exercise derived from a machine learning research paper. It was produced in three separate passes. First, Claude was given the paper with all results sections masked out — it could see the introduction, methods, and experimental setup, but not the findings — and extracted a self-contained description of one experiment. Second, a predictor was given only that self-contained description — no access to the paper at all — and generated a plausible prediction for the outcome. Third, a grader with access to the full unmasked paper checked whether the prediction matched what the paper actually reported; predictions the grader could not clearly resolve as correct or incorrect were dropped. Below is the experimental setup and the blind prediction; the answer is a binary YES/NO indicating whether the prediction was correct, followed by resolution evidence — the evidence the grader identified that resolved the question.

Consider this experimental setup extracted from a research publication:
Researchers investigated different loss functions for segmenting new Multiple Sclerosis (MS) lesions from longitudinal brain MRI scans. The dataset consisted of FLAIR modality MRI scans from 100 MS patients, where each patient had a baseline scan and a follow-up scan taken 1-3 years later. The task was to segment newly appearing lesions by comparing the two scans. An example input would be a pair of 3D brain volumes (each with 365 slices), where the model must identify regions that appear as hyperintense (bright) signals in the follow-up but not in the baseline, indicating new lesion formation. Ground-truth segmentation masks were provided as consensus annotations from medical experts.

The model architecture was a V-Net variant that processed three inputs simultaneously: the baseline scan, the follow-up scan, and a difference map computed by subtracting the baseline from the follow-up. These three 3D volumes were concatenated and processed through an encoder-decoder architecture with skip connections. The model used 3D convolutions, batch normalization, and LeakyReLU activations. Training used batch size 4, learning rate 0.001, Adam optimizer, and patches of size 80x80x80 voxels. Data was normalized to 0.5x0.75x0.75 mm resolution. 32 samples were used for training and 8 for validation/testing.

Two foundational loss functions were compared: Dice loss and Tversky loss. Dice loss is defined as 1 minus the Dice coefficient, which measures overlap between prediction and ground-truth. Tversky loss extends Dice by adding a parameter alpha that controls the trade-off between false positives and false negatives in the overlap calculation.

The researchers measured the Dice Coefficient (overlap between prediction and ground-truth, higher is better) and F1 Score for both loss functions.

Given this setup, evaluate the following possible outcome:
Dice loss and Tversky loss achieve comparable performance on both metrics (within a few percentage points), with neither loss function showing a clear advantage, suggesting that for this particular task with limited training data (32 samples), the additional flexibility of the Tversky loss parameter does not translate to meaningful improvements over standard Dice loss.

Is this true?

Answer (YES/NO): NO